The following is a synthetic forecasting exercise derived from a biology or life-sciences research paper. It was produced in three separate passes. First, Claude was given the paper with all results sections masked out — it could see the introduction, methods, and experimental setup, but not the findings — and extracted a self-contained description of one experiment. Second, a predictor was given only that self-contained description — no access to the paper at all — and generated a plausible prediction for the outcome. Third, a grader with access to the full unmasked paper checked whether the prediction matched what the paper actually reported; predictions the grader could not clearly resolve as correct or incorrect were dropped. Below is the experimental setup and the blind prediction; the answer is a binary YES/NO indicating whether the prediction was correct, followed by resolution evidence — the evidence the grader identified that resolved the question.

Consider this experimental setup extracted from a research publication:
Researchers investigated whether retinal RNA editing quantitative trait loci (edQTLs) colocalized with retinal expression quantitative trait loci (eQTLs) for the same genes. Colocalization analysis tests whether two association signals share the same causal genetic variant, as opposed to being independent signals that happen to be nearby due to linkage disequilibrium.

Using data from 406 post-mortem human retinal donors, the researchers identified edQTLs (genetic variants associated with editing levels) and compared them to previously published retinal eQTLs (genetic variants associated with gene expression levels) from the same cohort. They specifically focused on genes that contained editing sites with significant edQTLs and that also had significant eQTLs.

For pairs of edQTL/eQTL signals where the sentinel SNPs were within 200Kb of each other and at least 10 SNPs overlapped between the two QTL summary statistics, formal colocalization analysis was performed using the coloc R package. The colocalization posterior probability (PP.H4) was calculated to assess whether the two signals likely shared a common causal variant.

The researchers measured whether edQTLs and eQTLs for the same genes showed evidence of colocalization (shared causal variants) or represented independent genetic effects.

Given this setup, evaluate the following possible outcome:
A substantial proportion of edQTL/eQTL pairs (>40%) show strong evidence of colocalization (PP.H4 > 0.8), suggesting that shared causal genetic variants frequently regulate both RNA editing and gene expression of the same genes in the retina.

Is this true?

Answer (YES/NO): NO